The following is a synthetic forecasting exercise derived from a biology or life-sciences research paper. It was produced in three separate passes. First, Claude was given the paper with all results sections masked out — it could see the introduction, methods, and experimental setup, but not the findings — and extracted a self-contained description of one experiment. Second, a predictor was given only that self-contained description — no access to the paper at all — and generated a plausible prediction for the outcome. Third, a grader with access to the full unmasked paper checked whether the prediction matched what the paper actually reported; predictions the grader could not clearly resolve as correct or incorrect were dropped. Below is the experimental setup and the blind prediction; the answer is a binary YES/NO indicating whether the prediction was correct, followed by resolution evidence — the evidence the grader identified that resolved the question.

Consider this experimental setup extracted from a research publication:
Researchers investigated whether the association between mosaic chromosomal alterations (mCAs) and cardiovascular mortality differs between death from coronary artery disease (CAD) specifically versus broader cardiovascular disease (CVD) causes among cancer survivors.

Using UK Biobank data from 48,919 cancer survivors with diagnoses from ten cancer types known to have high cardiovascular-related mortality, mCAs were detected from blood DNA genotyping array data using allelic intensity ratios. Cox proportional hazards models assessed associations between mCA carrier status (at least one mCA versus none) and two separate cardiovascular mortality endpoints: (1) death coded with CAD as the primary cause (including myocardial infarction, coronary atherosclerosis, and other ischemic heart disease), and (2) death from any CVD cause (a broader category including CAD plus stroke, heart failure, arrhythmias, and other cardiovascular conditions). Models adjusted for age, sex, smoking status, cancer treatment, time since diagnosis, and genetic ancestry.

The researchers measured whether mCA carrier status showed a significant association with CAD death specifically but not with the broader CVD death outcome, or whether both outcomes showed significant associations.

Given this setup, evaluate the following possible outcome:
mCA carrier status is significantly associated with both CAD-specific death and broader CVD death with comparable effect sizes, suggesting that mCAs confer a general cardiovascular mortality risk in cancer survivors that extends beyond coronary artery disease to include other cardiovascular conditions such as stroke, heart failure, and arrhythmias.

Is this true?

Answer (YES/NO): NO